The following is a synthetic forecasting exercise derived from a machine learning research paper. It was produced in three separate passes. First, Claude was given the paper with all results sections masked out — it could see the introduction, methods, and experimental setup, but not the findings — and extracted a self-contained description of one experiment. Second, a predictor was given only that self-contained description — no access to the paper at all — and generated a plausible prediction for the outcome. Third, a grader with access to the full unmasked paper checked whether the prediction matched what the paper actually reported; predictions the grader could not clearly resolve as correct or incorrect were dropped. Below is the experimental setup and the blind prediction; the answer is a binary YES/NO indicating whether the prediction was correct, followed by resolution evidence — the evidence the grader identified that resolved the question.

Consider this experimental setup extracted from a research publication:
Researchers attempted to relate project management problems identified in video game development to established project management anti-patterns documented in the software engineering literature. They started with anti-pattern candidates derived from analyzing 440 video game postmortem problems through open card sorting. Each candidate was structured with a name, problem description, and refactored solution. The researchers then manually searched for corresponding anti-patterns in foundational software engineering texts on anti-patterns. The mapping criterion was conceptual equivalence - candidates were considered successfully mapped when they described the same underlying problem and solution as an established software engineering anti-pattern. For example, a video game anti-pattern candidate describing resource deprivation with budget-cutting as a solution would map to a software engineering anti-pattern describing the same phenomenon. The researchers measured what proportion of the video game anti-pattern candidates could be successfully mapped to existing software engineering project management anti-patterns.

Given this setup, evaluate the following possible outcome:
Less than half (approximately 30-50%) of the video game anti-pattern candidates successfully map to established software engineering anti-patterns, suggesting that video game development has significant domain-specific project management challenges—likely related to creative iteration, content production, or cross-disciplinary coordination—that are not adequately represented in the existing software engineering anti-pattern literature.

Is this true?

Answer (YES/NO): NO